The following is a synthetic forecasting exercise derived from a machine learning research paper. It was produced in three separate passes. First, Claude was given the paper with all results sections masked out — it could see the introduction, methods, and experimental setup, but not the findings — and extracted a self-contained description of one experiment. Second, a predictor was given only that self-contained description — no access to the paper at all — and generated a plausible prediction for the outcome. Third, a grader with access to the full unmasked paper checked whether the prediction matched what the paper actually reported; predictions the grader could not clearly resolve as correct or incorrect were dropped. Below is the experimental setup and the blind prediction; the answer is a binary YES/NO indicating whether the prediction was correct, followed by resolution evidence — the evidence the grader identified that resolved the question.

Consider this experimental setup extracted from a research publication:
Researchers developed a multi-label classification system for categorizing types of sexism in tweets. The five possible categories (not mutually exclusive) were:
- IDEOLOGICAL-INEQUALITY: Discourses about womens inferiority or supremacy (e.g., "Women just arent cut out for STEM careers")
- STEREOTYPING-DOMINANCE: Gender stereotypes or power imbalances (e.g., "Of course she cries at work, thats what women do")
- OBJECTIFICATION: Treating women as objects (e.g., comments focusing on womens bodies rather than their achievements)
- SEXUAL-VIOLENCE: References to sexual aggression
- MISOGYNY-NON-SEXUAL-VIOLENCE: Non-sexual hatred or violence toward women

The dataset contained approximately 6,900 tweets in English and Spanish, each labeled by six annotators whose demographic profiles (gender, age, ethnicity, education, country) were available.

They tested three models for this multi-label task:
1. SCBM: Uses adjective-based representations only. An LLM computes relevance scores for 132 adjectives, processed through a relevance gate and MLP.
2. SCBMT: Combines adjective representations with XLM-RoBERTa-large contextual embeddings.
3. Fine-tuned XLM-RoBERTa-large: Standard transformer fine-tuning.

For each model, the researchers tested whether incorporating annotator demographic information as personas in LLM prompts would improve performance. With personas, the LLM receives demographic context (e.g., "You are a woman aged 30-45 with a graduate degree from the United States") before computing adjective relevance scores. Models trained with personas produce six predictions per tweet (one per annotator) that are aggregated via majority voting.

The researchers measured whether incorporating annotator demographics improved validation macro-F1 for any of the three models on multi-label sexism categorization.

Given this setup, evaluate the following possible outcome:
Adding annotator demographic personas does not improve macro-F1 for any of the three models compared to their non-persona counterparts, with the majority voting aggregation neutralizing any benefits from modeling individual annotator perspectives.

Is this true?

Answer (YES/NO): NO